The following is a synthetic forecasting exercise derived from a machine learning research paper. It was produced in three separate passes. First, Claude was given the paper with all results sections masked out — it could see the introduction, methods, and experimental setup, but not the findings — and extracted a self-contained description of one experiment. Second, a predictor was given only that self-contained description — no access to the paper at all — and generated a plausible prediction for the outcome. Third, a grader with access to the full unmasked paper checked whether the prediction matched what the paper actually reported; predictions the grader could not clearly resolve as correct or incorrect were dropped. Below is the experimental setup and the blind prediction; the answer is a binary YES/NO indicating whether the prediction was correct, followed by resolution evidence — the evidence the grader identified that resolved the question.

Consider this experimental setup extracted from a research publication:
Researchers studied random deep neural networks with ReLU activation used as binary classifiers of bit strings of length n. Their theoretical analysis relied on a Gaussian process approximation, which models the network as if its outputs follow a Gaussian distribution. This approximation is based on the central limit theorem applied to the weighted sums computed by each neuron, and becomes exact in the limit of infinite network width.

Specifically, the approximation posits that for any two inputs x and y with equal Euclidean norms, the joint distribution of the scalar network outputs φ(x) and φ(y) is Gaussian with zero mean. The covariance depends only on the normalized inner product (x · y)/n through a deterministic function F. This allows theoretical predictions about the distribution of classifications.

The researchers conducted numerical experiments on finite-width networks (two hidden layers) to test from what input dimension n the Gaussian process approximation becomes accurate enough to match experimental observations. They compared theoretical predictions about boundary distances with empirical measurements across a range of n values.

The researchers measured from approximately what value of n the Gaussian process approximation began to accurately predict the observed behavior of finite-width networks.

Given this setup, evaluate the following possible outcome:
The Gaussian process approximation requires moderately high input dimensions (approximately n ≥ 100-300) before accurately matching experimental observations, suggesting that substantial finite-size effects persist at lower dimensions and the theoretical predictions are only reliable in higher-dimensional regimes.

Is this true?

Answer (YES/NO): YES